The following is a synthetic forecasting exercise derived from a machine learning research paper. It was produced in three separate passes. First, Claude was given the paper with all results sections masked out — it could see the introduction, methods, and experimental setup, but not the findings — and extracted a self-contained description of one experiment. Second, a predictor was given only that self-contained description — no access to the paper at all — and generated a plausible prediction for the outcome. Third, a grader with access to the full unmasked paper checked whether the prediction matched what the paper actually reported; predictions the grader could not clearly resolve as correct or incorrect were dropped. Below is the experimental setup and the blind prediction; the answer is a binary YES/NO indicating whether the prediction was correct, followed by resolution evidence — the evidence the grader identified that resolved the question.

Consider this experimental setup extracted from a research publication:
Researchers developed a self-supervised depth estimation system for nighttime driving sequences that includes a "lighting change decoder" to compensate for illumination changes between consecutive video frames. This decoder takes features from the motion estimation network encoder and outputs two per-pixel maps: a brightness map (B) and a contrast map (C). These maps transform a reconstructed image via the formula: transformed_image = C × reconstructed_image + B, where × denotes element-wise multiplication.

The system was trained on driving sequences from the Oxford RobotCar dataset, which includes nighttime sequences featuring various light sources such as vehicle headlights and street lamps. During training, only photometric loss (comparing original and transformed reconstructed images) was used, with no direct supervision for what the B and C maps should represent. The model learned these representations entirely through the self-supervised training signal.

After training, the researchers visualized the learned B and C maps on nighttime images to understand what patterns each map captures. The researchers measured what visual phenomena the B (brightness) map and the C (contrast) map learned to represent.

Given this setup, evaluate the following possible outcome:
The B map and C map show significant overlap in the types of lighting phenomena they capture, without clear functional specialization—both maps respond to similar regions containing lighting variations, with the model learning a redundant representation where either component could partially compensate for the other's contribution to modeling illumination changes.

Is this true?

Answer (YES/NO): NO